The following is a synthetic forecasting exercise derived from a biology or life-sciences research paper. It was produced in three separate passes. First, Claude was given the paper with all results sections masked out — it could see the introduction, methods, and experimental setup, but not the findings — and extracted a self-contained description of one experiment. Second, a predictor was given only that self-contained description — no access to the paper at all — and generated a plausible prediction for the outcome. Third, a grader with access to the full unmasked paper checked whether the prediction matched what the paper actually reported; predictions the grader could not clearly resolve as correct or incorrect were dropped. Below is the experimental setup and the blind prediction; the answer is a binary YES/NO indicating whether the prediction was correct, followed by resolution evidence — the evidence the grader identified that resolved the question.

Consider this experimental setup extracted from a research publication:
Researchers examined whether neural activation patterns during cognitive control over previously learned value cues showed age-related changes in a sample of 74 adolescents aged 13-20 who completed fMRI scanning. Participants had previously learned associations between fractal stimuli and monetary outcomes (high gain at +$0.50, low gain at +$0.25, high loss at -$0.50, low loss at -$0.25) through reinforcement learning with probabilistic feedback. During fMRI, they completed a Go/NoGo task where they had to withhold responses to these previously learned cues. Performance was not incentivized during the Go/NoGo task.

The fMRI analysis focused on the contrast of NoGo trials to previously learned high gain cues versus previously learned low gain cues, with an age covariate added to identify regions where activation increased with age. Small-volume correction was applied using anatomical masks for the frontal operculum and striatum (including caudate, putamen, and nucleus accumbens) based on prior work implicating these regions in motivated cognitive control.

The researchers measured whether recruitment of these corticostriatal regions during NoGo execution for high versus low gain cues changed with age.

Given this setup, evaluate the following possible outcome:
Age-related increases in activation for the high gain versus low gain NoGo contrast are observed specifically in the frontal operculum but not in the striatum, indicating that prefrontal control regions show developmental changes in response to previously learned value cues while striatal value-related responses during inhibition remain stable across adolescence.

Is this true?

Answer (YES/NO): NO